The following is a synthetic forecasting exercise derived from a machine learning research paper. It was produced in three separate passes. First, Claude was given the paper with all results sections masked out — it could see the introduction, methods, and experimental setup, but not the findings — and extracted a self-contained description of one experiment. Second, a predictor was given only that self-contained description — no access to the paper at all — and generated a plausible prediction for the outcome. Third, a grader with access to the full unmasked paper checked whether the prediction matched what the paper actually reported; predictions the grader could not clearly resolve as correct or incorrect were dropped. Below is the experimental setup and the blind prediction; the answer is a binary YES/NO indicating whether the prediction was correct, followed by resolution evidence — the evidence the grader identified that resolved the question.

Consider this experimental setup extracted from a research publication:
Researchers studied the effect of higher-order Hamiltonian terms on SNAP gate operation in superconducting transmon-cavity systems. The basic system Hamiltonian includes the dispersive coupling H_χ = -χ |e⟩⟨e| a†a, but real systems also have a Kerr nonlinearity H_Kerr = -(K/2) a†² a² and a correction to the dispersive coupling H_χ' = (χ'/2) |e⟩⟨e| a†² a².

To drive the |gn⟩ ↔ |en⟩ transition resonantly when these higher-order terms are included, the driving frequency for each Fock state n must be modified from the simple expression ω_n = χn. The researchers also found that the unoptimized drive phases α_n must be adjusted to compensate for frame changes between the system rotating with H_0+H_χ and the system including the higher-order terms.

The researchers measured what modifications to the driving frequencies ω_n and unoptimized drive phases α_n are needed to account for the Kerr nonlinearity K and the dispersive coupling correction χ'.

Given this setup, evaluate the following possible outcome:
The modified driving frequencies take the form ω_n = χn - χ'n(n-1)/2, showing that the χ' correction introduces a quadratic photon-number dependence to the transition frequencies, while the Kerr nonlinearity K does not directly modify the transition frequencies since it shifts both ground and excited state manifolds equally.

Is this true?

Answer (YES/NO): YES